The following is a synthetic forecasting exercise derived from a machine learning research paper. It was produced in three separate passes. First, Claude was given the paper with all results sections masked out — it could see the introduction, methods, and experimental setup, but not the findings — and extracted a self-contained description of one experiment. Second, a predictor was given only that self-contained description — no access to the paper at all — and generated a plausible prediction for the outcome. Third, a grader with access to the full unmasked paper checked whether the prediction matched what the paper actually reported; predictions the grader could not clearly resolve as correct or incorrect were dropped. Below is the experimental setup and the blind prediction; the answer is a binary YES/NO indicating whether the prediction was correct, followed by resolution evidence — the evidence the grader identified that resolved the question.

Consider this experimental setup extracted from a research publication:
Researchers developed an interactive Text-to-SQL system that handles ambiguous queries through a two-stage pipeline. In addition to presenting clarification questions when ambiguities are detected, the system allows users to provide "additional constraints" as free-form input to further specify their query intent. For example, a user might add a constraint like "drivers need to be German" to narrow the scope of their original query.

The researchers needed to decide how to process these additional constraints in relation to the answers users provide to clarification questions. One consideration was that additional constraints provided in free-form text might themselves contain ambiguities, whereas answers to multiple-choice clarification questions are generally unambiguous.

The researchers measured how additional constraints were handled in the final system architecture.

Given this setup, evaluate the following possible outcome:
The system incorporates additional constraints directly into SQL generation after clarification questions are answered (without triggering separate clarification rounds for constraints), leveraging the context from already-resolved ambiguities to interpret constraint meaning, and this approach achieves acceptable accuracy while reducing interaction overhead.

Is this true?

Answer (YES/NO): NO